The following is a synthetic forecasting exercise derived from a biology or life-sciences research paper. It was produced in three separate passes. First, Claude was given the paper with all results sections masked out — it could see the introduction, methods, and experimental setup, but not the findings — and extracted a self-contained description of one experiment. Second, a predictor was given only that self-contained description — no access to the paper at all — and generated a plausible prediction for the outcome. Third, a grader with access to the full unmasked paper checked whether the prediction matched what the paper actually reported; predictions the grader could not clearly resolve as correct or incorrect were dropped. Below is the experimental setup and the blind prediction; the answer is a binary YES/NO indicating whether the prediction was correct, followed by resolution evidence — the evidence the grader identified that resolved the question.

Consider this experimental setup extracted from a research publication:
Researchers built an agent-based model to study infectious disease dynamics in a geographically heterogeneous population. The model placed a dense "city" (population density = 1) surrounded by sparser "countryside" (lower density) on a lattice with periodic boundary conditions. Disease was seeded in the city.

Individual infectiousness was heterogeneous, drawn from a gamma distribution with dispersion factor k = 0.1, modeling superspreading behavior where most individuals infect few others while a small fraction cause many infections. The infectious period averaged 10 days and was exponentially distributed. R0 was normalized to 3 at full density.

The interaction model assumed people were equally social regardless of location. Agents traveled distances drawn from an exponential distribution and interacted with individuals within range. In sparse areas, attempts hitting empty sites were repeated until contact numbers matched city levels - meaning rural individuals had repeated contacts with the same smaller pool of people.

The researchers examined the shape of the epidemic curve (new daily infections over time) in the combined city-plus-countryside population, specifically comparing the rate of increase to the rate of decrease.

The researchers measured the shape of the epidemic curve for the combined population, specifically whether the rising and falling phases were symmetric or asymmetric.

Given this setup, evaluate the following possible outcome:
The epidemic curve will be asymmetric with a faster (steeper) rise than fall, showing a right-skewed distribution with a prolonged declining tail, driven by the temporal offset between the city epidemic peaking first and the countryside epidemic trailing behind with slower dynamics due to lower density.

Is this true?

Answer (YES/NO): YES